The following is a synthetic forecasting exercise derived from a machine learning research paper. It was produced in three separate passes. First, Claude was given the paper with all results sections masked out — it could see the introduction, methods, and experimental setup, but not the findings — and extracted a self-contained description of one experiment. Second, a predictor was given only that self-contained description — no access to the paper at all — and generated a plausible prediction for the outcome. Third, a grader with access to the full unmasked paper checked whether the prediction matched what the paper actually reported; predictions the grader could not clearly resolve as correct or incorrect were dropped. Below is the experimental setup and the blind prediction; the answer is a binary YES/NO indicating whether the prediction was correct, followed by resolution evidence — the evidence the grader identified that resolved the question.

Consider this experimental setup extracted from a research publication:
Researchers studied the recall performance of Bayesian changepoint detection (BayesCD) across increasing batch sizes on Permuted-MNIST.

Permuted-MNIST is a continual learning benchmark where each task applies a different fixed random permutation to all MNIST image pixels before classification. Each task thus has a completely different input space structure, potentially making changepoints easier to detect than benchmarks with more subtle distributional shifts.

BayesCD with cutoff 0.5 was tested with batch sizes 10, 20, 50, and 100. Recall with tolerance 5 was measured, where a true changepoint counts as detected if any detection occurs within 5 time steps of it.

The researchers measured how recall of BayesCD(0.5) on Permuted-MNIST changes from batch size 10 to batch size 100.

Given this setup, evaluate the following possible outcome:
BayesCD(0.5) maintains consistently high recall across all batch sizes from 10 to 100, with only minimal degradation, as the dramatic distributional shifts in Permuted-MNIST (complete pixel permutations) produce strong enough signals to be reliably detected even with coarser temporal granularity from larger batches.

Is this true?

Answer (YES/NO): NO